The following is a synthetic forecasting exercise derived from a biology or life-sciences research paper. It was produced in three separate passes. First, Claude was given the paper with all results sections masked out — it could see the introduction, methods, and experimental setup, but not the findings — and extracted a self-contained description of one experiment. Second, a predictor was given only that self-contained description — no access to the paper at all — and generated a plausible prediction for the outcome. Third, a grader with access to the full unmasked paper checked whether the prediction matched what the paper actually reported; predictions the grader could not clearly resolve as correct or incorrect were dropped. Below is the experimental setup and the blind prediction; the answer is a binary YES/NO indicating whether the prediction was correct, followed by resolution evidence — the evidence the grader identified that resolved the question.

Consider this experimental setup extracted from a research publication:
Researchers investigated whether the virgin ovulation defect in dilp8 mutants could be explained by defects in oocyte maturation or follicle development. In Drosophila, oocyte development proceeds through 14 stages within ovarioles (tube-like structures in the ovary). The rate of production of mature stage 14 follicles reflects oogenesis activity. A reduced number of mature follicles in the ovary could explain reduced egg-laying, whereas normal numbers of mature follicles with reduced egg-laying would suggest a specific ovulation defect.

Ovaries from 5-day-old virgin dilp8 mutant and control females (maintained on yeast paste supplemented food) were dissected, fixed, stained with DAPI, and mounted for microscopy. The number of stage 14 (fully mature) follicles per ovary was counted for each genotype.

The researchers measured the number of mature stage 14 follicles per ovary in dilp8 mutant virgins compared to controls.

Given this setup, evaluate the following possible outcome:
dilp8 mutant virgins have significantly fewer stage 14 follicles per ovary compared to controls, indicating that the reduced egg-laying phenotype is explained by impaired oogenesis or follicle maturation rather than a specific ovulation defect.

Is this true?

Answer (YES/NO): NO